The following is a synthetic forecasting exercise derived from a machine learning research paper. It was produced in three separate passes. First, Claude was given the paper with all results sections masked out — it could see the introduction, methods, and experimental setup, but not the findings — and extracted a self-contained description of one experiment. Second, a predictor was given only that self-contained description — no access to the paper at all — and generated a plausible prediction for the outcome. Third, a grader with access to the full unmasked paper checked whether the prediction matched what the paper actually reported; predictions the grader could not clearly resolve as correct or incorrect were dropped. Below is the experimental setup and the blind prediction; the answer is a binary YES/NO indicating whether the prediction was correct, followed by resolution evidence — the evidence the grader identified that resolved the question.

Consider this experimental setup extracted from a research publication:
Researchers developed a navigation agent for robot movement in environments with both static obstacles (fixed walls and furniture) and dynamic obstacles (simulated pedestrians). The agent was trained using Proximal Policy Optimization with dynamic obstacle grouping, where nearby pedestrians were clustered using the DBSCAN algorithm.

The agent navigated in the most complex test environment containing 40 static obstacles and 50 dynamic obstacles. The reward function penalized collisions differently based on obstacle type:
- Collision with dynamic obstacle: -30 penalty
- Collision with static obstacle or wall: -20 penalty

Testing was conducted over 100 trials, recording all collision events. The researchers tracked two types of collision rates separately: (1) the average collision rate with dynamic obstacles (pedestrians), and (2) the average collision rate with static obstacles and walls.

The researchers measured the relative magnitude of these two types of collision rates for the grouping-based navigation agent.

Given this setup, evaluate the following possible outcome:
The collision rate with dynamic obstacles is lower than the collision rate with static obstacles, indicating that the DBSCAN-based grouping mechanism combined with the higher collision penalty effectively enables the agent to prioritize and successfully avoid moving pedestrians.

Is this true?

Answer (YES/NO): YES